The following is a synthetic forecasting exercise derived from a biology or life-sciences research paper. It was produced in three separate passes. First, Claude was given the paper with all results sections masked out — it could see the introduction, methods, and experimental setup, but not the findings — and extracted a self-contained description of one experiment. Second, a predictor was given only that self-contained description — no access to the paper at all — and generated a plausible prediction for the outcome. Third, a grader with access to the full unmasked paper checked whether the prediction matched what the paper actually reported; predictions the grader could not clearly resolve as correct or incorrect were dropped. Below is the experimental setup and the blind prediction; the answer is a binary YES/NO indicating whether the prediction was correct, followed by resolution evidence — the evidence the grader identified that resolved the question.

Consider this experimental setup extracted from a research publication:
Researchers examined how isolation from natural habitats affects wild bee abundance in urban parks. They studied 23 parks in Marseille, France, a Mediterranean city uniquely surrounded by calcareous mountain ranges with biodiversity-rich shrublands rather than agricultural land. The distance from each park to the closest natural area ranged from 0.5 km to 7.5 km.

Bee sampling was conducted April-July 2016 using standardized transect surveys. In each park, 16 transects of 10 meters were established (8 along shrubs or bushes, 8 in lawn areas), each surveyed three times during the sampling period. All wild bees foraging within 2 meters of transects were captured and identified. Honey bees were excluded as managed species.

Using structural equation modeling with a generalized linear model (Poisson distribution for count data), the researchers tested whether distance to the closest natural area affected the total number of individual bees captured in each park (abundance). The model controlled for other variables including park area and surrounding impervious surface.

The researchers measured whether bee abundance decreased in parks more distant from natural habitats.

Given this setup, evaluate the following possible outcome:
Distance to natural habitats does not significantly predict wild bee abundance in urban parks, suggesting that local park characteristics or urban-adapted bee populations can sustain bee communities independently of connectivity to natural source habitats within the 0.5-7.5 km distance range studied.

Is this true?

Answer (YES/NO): YES